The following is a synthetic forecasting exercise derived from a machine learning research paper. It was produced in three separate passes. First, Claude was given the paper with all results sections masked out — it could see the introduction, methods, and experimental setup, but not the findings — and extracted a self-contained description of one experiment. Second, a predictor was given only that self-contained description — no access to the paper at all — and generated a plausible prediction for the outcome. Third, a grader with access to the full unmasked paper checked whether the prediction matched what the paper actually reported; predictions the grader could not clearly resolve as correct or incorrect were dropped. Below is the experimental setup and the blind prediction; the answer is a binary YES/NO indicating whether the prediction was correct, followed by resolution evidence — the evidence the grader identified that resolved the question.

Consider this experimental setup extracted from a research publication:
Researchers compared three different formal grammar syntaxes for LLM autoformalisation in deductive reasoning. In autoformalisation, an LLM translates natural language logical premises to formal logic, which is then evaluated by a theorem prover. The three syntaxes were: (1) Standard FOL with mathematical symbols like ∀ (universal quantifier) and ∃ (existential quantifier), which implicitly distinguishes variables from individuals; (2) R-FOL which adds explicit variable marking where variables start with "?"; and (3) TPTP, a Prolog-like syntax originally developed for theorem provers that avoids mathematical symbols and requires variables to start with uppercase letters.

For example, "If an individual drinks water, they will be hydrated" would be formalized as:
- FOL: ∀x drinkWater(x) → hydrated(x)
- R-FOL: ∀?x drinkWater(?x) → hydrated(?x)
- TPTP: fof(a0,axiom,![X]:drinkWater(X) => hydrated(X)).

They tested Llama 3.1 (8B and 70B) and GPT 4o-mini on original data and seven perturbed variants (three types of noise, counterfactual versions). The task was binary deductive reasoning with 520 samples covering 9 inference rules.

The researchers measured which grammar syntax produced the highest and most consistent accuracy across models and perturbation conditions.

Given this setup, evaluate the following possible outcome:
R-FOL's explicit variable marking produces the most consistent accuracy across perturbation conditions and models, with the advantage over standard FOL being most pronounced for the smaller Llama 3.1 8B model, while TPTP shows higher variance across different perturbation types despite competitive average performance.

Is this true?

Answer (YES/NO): NO